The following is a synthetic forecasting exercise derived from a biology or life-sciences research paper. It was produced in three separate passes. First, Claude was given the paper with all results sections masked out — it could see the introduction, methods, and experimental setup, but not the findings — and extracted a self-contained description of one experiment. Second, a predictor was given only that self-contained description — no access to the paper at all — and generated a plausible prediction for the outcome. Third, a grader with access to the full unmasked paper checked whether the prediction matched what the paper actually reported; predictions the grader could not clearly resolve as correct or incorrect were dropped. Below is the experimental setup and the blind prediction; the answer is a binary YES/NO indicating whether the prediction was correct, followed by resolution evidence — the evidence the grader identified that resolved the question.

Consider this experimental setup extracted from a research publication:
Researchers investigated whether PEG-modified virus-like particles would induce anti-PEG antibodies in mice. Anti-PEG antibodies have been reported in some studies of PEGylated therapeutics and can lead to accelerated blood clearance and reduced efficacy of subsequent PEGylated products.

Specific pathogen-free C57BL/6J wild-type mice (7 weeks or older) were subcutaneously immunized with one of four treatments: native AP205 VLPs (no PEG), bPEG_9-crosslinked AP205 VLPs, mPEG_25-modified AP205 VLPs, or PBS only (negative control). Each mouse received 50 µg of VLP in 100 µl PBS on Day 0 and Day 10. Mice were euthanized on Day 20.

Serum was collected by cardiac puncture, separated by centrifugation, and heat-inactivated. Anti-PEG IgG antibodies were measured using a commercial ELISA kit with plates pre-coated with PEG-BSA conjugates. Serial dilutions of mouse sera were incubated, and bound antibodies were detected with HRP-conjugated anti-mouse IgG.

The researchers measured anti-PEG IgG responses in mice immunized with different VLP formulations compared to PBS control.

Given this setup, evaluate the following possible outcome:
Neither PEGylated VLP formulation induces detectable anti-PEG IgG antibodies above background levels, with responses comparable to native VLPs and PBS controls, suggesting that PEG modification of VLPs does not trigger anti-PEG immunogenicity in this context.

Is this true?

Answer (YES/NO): NO